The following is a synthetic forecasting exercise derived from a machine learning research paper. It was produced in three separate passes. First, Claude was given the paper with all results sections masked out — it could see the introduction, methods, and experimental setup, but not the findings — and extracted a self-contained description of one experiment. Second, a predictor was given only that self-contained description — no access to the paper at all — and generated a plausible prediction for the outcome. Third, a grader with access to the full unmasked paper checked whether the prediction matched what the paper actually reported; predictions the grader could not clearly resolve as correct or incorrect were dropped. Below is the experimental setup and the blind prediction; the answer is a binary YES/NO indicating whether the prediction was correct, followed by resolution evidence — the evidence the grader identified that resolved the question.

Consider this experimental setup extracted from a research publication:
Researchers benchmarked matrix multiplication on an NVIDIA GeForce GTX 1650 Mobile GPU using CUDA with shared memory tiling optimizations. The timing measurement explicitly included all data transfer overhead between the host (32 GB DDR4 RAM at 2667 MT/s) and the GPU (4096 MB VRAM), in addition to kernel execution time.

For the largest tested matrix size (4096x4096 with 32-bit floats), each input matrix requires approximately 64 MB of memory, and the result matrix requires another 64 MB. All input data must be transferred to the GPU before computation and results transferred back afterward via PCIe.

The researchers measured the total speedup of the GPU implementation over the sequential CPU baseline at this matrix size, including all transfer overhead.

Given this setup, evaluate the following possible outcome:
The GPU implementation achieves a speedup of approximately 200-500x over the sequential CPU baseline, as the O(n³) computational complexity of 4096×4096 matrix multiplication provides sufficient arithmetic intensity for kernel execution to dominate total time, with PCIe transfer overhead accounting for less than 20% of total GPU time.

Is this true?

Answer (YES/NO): NO